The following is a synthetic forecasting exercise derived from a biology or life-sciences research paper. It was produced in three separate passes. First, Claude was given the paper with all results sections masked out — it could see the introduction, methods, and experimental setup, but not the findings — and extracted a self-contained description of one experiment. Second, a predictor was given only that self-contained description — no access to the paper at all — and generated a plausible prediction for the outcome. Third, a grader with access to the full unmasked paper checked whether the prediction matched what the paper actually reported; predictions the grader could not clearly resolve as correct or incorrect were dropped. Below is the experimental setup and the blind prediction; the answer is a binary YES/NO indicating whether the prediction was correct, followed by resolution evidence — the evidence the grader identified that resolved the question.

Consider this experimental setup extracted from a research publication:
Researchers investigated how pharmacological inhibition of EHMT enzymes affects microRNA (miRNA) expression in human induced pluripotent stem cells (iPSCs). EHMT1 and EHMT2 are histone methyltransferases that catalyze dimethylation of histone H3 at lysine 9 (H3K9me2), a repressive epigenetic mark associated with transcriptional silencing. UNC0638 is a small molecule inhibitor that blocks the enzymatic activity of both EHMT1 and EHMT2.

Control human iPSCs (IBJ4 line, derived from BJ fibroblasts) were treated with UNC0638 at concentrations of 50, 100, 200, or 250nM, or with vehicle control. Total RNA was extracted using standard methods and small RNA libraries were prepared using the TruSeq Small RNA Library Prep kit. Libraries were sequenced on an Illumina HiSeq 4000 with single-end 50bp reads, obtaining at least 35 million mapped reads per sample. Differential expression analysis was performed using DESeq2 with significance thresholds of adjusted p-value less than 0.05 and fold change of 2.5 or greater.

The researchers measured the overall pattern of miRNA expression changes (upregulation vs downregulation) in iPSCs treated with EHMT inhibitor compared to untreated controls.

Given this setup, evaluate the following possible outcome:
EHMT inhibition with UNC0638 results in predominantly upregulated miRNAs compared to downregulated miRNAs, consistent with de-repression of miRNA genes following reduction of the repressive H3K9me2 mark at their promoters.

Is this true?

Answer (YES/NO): YES